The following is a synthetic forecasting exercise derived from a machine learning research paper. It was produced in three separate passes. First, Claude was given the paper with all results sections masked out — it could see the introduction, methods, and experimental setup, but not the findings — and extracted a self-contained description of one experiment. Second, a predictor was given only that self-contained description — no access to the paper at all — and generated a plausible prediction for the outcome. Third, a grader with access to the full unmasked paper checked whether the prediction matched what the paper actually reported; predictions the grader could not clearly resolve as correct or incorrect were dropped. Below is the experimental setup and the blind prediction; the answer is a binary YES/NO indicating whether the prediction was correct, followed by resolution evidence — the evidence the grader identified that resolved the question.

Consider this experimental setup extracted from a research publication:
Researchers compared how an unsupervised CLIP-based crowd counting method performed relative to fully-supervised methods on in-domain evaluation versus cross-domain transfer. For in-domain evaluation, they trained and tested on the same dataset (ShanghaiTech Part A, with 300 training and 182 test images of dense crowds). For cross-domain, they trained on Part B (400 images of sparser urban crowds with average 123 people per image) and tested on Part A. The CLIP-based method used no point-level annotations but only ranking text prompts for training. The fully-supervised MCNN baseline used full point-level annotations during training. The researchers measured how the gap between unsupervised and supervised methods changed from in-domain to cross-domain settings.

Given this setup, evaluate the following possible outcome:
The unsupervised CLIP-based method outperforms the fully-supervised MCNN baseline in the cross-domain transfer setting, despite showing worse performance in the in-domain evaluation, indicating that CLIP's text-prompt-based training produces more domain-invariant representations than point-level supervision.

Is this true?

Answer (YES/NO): YES